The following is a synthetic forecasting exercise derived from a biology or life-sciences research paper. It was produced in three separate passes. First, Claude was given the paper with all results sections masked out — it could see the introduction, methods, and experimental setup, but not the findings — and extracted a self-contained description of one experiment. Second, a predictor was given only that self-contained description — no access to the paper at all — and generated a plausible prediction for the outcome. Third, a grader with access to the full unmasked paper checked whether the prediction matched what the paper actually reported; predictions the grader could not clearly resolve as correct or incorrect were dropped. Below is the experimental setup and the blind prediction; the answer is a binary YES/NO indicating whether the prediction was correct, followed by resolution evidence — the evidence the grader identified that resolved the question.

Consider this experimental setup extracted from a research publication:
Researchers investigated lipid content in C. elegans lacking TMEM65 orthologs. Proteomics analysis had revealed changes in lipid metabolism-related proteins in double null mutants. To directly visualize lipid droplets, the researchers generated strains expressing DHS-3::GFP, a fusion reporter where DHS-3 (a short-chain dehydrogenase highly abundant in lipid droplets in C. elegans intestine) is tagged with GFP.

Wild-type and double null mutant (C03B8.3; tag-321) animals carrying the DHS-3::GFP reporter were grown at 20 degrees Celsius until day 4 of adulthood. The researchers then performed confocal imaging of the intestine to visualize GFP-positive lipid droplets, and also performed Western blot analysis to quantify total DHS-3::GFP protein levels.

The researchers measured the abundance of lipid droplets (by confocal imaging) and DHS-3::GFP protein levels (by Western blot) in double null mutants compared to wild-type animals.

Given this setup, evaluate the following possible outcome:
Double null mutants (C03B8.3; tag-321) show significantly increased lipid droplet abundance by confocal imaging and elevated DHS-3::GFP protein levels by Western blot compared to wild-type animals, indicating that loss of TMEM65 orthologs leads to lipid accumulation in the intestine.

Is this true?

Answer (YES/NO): YES